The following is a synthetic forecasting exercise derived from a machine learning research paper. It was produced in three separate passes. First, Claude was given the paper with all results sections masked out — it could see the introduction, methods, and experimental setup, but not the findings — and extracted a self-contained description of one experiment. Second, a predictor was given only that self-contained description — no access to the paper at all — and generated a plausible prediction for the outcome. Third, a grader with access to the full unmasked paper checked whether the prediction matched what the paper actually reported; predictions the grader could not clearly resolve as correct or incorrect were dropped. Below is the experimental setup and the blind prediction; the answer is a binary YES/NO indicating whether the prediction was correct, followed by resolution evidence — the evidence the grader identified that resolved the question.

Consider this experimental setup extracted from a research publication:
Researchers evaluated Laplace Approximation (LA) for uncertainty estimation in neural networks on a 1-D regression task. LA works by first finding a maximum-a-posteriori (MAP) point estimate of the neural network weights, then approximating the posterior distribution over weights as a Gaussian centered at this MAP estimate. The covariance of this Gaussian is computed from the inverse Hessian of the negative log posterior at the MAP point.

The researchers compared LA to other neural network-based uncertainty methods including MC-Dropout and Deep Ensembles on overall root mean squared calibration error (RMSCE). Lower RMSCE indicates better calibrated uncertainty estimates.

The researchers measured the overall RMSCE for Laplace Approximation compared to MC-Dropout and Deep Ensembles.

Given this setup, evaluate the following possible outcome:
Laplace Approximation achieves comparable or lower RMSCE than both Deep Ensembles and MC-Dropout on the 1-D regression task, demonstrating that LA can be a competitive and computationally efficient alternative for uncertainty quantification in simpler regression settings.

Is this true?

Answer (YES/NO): YES